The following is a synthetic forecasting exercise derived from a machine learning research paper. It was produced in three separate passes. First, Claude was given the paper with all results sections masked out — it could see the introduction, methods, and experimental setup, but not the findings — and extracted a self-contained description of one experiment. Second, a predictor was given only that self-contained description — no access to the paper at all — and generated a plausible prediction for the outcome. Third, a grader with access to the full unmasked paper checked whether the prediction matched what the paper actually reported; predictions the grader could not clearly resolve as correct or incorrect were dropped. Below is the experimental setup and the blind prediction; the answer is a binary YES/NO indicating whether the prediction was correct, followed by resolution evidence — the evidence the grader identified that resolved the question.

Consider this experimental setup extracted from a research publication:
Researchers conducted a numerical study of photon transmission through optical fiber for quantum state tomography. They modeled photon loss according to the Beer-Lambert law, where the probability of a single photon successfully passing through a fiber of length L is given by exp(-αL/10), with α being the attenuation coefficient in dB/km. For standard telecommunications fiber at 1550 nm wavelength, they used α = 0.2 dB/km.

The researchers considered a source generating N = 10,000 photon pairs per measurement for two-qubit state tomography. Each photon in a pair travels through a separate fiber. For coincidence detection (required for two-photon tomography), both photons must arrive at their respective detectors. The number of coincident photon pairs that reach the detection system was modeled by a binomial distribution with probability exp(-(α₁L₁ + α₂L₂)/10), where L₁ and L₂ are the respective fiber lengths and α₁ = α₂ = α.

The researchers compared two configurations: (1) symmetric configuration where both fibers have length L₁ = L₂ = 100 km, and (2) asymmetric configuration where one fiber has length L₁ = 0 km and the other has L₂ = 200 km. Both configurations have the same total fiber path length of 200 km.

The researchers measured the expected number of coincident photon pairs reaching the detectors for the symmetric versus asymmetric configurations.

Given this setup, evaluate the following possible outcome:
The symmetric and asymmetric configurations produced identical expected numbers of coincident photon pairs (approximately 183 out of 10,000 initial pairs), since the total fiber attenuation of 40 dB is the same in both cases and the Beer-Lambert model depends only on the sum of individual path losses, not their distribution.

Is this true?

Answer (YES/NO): YES